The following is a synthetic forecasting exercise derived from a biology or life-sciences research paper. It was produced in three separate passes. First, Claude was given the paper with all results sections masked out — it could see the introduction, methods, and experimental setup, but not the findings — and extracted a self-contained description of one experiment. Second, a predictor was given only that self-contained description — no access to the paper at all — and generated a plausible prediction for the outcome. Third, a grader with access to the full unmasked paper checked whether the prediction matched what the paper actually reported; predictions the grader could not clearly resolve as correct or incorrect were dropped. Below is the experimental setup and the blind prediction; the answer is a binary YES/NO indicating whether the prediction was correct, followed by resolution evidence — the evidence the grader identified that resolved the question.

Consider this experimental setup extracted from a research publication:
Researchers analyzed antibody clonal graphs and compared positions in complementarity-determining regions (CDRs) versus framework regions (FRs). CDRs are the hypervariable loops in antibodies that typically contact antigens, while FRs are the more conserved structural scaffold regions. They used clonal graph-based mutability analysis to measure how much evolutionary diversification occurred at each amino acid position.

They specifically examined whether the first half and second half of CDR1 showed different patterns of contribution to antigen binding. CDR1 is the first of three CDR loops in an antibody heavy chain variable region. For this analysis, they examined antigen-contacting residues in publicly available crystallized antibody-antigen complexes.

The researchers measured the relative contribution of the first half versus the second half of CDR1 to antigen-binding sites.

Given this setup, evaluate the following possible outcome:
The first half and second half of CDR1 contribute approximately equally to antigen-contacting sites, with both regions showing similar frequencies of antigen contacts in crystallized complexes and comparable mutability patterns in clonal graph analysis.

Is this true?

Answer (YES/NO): NO